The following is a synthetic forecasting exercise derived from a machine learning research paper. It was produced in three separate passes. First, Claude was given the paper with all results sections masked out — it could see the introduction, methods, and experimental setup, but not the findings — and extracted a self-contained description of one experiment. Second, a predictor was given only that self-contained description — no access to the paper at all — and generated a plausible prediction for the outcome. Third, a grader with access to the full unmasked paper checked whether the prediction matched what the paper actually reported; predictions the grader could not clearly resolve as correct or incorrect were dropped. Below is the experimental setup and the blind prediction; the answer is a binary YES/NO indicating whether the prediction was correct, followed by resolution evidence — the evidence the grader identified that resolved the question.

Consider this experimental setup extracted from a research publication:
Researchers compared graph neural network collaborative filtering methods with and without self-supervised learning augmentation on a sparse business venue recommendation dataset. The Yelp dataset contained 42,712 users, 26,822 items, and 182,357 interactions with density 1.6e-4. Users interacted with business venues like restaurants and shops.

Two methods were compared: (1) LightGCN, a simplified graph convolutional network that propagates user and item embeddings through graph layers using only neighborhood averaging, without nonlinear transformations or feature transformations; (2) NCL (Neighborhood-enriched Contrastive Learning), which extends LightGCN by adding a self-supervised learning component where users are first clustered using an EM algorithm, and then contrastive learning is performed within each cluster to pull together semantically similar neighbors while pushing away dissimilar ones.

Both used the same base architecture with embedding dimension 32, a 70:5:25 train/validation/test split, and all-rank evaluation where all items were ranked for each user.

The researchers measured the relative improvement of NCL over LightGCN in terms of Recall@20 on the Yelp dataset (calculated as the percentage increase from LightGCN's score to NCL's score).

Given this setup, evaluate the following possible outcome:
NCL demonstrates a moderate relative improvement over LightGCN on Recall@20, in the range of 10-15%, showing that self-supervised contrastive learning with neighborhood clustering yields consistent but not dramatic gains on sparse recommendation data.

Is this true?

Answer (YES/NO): NO